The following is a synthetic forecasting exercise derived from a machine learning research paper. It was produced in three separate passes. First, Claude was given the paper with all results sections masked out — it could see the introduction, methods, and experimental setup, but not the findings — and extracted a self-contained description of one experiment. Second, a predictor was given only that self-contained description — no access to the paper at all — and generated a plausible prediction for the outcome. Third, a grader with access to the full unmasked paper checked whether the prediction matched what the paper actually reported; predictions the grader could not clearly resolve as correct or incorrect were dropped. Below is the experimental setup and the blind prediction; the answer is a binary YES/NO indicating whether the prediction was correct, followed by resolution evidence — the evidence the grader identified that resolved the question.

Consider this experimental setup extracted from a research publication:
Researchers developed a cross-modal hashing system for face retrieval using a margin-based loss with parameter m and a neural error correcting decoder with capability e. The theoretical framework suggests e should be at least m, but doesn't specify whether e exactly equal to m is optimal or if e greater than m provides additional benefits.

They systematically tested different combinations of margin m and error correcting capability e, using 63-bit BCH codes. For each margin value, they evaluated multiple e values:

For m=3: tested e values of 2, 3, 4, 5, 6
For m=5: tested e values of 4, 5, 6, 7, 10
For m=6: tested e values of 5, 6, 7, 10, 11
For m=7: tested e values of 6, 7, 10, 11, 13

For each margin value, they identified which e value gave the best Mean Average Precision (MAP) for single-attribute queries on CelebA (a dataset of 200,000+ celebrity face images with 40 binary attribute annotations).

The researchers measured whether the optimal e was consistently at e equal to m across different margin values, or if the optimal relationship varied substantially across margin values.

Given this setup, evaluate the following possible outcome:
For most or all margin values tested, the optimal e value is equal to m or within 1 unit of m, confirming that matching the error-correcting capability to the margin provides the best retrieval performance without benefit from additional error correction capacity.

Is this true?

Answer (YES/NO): YES